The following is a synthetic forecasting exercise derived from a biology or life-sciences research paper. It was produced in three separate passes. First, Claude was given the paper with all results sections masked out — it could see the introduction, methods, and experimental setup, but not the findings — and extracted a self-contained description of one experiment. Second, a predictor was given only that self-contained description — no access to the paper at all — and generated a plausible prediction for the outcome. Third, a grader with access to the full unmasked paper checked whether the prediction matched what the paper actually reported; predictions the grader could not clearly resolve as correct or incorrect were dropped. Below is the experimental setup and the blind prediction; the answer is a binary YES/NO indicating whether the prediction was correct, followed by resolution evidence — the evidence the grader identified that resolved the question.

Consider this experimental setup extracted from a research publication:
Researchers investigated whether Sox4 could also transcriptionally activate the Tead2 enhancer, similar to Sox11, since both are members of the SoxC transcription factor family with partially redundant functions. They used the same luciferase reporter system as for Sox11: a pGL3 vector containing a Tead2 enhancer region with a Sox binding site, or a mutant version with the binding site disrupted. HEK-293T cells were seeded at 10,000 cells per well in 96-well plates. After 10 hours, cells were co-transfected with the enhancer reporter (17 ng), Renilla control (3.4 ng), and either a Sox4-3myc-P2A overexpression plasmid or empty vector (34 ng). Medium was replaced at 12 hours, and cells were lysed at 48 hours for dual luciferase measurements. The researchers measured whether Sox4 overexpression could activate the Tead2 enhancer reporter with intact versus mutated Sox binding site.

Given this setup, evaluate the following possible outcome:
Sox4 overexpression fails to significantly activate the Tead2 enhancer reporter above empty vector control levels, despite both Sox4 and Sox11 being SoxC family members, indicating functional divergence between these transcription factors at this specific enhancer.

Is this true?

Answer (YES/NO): NO